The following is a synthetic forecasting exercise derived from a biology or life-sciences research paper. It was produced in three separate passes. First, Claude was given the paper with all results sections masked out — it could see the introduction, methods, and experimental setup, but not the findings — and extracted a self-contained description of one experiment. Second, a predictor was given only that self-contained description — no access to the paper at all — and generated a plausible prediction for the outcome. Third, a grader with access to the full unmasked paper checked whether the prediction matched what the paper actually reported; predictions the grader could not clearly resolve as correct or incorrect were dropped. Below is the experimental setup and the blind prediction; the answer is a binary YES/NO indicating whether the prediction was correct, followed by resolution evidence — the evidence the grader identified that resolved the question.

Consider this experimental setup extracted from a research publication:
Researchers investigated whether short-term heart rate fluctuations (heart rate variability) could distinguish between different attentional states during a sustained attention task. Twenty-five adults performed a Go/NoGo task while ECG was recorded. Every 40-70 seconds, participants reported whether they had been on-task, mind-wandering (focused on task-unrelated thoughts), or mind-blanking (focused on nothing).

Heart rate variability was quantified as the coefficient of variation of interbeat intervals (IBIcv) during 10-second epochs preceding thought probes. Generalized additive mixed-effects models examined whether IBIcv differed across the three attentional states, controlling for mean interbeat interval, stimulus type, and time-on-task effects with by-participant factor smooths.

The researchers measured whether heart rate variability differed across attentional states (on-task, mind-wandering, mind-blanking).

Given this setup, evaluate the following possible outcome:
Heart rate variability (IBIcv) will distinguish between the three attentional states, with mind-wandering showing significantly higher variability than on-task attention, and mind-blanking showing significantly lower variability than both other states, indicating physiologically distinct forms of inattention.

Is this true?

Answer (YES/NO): NO